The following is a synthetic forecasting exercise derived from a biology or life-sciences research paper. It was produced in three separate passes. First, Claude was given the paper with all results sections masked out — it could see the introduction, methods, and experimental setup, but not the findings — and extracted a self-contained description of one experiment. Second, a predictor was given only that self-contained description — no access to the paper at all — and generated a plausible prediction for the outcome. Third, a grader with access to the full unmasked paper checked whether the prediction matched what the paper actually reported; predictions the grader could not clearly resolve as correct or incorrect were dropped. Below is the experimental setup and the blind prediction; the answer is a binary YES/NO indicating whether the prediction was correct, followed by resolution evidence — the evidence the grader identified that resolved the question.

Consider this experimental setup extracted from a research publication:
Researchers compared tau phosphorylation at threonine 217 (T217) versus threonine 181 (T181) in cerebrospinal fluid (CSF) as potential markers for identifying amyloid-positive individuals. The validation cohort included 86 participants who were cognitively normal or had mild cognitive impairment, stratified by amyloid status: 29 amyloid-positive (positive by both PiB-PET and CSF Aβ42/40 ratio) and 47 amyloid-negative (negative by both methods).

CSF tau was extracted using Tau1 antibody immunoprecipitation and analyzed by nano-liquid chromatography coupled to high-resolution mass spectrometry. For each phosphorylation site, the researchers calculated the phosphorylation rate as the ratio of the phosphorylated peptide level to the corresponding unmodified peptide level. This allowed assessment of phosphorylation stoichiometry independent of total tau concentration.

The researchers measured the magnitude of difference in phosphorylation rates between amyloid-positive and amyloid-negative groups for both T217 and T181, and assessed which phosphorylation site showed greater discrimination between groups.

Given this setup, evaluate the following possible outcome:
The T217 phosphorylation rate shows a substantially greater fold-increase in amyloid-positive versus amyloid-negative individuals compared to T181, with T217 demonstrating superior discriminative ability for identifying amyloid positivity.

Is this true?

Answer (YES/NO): YES